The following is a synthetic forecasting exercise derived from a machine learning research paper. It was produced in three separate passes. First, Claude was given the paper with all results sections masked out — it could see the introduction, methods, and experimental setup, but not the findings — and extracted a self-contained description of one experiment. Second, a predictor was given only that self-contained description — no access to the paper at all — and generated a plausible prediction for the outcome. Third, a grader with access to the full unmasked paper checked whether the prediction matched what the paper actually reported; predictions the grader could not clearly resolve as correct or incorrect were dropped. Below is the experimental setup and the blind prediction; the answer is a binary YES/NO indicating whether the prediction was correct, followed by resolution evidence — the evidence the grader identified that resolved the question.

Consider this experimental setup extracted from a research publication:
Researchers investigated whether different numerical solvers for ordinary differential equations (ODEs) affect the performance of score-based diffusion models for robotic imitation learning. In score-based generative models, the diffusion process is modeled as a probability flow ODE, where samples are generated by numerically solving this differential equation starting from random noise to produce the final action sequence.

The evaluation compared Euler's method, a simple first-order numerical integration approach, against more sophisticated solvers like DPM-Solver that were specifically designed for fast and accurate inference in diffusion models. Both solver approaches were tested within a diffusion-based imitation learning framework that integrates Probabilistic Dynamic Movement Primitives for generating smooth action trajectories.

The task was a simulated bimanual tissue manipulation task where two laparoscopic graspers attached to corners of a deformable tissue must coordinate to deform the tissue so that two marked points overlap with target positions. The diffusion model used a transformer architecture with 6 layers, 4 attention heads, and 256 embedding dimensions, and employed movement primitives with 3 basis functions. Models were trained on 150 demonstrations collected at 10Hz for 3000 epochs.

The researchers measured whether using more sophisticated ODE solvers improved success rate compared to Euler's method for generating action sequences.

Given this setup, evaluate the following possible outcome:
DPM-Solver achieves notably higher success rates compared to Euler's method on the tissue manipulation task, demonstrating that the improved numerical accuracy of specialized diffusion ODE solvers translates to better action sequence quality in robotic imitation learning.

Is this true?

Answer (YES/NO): NO